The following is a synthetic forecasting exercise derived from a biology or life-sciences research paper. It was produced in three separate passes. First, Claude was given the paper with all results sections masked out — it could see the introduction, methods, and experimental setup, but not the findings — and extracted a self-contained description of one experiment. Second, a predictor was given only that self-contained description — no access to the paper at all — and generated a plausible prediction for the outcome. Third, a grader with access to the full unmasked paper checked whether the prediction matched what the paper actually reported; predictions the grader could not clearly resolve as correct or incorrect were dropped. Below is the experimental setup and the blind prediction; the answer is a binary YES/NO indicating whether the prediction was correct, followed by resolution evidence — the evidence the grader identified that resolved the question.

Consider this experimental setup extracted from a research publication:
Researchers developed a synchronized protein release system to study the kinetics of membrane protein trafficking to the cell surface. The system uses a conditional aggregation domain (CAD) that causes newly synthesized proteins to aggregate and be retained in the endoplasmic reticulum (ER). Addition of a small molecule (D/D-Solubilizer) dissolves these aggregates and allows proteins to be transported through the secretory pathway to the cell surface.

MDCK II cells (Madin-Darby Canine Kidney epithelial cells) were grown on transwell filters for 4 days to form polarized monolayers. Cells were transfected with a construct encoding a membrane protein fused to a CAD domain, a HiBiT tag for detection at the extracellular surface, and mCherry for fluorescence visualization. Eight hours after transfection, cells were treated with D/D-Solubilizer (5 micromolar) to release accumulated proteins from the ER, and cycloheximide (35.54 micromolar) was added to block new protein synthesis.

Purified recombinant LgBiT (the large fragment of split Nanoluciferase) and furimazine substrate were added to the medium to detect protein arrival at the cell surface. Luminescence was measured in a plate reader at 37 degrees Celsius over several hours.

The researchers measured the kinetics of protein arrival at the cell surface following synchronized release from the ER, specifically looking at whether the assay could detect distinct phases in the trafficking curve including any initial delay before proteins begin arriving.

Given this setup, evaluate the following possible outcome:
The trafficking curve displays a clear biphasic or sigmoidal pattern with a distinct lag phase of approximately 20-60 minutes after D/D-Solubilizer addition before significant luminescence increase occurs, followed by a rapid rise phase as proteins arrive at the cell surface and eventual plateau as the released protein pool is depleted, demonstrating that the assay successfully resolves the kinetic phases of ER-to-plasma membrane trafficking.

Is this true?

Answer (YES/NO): YES